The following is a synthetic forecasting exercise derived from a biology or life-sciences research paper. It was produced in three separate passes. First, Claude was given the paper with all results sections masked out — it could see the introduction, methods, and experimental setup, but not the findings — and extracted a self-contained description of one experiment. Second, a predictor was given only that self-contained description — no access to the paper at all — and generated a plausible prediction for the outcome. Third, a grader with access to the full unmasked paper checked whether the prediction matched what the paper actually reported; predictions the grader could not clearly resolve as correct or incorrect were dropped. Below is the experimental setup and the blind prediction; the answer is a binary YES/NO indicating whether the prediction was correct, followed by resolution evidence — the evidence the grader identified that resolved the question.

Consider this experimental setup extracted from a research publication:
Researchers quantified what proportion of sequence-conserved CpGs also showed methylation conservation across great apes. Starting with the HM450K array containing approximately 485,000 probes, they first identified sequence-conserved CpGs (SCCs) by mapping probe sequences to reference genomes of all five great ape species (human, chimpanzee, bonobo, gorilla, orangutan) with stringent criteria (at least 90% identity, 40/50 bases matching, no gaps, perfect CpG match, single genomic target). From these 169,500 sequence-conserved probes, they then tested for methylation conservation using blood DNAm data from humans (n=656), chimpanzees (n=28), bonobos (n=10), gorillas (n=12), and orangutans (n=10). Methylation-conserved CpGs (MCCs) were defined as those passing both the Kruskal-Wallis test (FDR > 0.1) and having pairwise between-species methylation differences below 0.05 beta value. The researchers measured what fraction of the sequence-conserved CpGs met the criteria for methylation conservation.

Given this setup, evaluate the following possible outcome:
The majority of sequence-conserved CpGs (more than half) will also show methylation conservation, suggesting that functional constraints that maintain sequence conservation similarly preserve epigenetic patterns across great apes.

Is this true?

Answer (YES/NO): NO